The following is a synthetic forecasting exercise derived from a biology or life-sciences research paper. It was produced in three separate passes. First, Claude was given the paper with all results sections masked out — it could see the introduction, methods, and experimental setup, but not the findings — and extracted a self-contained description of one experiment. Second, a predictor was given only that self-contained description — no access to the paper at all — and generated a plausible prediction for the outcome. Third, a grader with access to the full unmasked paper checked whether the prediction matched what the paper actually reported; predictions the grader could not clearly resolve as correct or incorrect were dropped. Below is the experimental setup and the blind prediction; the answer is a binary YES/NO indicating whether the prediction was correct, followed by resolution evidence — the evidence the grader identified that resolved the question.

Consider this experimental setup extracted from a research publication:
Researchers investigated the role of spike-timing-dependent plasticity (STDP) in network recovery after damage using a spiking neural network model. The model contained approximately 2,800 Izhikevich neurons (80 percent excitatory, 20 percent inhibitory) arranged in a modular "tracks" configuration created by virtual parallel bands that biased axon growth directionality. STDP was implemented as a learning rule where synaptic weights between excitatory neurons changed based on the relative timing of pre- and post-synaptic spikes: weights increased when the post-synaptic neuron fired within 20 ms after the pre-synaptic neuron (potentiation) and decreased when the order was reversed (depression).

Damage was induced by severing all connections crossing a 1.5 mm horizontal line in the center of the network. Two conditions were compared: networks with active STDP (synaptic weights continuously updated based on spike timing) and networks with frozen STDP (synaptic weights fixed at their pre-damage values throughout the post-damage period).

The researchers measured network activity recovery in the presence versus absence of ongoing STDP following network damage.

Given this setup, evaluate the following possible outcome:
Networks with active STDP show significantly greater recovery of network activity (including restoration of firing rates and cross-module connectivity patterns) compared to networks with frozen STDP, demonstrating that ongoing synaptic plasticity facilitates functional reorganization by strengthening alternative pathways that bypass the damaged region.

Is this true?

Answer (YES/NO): YES